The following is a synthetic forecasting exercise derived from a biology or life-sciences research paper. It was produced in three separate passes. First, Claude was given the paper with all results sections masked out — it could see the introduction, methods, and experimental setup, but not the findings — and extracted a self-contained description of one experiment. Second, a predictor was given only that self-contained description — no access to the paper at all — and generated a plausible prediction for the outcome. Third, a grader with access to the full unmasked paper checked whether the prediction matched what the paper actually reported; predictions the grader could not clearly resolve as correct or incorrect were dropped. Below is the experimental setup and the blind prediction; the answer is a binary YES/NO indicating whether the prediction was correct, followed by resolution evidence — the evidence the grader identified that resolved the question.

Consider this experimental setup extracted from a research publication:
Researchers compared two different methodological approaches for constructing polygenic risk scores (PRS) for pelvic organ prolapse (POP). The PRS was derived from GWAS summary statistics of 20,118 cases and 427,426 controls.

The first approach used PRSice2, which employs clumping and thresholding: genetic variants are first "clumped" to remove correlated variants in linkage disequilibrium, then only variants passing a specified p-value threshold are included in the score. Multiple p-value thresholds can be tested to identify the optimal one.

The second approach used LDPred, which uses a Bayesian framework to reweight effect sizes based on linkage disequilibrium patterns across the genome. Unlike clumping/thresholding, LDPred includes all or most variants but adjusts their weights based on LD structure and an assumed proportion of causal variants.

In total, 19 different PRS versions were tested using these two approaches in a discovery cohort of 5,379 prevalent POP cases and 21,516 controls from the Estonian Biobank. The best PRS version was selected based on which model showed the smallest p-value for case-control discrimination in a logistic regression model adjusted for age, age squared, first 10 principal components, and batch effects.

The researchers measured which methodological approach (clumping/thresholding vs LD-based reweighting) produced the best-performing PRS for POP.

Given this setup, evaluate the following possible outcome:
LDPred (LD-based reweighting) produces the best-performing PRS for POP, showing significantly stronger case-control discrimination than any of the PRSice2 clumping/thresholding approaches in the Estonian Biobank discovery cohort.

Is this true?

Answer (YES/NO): YES